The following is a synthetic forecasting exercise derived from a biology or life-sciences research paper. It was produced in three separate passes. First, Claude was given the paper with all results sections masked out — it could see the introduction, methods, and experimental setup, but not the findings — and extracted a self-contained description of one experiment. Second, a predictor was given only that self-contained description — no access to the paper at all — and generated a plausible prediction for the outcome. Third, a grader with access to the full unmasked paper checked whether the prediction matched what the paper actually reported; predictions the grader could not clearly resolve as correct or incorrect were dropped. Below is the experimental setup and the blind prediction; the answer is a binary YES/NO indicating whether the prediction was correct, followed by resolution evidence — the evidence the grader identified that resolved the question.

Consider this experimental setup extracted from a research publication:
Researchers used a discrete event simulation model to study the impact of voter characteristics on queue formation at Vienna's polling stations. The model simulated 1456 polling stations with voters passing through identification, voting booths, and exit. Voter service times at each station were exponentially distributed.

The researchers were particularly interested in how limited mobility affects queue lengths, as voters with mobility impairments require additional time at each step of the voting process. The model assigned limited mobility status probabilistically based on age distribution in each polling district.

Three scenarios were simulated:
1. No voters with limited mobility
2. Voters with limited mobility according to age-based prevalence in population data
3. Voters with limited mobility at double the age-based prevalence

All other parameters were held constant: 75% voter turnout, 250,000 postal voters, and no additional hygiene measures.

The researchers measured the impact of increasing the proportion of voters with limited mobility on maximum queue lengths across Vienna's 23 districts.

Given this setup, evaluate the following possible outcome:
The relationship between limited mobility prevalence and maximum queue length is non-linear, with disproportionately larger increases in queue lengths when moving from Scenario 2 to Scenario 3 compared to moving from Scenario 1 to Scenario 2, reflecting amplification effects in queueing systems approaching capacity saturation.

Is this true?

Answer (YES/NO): NO